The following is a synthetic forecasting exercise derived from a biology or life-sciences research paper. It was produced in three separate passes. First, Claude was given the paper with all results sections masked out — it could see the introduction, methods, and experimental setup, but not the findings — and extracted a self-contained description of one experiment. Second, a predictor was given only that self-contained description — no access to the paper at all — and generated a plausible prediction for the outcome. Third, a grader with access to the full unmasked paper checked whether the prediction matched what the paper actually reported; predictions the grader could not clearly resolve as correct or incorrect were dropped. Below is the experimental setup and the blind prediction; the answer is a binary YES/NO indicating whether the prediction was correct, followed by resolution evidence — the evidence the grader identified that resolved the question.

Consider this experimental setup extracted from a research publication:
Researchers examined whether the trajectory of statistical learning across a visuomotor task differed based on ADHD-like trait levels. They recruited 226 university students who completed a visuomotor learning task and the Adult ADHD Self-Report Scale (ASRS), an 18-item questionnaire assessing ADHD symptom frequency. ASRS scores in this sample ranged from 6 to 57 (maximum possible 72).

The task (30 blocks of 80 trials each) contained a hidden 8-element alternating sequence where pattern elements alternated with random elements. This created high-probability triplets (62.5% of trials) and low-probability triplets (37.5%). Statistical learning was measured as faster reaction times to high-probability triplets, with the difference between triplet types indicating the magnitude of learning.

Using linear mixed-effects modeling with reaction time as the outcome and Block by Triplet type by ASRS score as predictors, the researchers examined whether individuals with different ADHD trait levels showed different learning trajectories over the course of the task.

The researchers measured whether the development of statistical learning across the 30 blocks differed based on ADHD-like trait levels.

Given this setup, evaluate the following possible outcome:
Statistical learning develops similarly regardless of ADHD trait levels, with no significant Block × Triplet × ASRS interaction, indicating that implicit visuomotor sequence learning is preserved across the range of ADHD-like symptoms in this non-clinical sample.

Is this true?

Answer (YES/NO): YES